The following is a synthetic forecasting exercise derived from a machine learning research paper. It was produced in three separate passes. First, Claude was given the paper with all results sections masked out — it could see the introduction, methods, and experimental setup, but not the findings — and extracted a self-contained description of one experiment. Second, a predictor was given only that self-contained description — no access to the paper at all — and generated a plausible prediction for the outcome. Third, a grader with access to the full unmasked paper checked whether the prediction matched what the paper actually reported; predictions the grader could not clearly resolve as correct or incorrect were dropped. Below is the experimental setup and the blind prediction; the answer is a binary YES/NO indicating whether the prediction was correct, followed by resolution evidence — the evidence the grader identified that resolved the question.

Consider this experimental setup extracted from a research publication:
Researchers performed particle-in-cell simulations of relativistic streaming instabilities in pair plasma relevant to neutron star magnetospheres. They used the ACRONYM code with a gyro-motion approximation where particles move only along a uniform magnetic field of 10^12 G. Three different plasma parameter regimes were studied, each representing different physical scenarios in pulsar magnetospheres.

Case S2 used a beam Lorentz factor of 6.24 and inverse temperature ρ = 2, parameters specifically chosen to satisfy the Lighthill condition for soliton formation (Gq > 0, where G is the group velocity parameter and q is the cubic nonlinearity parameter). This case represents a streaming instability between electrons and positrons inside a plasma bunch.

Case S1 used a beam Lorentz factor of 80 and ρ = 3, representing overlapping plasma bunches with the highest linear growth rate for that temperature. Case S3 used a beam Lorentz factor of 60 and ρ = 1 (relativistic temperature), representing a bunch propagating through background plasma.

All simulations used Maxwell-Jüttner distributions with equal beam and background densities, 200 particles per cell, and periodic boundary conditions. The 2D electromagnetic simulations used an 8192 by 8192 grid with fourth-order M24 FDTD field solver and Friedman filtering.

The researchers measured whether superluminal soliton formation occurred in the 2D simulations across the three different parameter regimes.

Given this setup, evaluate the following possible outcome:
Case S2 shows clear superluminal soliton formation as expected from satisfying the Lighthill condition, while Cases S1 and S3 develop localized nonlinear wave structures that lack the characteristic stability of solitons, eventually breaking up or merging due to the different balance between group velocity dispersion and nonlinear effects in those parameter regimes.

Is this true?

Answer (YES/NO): NO